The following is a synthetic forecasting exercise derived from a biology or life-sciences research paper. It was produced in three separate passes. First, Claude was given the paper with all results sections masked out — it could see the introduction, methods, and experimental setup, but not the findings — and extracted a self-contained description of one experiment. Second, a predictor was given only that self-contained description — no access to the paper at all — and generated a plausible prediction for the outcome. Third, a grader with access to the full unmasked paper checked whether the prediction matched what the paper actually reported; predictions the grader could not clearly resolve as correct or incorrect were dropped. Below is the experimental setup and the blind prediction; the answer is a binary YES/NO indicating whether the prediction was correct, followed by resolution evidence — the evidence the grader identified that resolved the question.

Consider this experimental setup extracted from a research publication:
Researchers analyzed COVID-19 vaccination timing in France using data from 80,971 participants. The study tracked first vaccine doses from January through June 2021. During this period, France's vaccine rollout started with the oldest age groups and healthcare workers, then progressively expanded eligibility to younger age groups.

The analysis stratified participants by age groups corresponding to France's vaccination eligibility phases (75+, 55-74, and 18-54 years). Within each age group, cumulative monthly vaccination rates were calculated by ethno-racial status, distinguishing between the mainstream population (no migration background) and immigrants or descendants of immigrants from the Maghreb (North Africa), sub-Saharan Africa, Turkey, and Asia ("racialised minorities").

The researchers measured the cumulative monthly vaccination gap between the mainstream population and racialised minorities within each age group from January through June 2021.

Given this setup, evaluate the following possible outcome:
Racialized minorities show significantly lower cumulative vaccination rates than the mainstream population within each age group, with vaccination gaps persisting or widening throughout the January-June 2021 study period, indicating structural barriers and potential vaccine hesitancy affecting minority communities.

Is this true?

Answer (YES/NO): YES